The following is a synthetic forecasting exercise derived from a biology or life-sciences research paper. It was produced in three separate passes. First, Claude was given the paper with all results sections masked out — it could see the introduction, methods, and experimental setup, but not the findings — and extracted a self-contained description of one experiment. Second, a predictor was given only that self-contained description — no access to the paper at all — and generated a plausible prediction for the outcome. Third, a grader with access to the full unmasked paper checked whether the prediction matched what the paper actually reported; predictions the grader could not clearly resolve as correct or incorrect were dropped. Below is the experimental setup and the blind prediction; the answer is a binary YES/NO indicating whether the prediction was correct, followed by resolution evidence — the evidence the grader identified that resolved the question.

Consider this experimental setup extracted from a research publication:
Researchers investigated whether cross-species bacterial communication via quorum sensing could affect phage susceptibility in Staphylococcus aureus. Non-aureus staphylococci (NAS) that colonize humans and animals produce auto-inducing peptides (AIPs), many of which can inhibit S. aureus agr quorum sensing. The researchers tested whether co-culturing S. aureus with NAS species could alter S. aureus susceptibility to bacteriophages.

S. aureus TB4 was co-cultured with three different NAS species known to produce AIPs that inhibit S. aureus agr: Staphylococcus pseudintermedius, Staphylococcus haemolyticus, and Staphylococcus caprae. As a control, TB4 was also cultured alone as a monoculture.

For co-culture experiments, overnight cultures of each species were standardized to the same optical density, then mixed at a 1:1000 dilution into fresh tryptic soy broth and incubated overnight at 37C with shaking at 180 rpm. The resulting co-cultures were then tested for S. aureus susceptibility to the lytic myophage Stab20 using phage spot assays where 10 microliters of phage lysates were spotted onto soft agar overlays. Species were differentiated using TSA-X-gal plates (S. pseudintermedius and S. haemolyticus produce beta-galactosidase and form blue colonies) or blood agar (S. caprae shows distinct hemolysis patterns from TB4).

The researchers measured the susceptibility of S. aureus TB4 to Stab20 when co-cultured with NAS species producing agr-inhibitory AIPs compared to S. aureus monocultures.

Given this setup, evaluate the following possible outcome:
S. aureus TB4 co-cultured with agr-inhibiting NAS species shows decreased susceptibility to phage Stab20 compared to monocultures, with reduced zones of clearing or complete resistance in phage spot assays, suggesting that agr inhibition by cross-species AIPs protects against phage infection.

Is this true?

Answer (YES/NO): YES